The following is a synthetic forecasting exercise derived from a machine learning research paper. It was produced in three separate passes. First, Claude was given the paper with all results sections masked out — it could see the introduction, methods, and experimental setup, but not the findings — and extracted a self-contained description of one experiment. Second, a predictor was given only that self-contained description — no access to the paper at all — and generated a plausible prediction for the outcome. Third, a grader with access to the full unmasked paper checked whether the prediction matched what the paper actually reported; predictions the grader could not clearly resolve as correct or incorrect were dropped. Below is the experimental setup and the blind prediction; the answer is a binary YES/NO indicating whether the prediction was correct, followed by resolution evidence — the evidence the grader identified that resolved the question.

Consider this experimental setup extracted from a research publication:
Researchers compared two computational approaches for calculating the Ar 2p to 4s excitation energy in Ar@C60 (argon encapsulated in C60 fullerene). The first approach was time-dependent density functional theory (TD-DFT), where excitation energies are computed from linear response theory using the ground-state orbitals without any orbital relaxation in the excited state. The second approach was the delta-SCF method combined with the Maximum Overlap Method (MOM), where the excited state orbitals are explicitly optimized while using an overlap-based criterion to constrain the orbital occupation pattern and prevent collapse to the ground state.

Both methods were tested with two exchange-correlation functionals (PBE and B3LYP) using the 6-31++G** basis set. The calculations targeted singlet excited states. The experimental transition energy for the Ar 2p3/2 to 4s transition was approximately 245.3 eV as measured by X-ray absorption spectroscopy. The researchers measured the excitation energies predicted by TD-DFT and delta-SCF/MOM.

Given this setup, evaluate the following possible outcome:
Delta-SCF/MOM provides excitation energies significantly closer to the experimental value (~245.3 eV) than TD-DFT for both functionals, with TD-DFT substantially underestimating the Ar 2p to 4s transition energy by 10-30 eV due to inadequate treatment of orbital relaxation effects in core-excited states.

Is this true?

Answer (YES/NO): NO